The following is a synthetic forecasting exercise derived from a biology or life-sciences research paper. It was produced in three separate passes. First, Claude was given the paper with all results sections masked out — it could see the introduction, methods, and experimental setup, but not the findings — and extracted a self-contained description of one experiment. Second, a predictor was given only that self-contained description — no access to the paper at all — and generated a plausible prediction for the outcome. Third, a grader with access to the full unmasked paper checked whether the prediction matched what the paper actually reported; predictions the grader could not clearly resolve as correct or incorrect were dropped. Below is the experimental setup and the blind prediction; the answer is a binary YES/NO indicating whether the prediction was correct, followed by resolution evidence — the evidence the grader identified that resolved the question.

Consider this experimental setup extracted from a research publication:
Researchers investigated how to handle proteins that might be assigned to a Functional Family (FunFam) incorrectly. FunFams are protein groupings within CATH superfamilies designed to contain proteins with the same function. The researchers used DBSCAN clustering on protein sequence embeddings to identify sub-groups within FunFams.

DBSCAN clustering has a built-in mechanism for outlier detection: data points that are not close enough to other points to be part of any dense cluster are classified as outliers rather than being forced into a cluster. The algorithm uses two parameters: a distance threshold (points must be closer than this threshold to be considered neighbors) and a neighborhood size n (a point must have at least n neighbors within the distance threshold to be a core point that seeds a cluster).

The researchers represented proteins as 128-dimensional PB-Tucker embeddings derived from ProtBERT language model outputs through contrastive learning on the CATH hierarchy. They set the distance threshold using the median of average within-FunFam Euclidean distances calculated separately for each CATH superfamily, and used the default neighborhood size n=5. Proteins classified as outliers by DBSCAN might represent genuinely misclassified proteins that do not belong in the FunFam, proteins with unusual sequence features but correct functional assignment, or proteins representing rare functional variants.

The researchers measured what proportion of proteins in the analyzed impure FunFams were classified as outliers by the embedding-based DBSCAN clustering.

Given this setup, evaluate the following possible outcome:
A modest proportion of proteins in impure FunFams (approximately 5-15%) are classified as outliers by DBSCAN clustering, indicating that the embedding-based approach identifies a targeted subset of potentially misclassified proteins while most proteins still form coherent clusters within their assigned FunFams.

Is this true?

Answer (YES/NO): NO